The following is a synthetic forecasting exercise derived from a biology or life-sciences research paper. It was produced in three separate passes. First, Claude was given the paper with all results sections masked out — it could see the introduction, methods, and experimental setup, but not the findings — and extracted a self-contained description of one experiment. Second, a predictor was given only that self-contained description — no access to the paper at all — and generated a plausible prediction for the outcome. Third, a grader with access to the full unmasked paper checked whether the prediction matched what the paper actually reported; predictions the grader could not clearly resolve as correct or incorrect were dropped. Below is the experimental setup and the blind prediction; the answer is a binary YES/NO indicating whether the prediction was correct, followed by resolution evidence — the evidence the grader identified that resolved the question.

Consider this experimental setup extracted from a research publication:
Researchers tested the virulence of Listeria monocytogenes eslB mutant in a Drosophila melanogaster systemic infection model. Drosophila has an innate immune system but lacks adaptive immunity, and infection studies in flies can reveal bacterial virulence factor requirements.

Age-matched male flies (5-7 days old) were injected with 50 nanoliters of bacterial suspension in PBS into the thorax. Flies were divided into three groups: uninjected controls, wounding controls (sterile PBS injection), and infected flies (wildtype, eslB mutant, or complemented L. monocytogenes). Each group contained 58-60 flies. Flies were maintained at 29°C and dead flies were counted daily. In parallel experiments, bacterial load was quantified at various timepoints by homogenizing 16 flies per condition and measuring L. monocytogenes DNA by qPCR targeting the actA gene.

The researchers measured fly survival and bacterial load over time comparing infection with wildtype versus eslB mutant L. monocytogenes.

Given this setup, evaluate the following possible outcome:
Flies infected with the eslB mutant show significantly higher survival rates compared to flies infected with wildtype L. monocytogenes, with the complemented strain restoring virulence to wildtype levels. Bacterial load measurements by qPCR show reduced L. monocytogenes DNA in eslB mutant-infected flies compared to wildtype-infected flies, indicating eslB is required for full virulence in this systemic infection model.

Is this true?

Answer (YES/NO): NO